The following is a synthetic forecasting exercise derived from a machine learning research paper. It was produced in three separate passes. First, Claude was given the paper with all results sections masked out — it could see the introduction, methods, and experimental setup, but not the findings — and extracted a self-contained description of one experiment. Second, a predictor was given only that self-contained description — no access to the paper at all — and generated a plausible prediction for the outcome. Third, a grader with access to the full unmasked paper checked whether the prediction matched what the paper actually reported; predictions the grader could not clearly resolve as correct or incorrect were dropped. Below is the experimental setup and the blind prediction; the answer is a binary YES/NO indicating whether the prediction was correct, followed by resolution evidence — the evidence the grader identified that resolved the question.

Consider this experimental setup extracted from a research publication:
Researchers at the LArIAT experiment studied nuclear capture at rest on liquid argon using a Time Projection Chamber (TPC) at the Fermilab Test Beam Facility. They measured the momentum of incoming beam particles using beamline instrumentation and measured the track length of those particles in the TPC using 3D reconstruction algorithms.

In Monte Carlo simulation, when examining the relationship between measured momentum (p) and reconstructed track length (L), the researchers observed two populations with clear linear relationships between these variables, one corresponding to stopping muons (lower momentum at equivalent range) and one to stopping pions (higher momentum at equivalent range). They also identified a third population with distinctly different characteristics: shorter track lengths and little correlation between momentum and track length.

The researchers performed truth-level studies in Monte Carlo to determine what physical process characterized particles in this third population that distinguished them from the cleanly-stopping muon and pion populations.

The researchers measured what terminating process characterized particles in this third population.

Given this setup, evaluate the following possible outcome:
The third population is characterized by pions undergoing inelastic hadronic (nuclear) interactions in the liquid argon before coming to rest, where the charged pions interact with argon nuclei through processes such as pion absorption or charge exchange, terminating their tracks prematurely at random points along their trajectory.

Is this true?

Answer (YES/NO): YES